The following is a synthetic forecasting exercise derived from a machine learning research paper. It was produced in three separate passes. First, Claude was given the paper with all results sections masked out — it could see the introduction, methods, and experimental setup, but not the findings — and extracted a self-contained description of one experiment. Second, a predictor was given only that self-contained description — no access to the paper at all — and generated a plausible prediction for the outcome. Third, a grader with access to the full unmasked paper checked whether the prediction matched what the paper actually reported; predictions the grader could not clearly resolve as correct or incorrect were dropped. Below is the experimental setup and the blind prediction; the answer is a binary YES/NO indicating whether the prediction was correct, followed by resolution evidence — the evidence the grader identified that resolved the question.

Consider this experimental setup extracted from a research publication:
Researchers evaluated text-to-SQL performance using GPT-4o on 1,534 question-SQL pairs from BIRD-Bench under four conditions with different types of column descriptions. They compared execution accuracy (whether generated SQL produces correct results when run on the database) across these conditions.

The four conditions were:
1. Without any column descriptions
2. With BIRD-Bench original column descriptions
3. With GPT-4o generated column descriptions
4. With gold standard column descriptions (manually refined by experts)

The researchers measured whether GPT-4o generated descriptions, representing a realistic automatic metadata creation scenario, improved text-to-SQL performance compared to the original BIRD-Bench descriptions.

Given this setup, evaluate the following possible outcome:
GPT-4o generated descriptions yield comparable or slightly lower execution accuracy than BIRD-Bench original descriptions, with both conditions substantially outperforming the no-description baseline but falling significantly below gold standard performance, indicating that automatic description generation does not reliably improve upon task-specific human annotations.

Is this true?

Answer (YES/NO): NO